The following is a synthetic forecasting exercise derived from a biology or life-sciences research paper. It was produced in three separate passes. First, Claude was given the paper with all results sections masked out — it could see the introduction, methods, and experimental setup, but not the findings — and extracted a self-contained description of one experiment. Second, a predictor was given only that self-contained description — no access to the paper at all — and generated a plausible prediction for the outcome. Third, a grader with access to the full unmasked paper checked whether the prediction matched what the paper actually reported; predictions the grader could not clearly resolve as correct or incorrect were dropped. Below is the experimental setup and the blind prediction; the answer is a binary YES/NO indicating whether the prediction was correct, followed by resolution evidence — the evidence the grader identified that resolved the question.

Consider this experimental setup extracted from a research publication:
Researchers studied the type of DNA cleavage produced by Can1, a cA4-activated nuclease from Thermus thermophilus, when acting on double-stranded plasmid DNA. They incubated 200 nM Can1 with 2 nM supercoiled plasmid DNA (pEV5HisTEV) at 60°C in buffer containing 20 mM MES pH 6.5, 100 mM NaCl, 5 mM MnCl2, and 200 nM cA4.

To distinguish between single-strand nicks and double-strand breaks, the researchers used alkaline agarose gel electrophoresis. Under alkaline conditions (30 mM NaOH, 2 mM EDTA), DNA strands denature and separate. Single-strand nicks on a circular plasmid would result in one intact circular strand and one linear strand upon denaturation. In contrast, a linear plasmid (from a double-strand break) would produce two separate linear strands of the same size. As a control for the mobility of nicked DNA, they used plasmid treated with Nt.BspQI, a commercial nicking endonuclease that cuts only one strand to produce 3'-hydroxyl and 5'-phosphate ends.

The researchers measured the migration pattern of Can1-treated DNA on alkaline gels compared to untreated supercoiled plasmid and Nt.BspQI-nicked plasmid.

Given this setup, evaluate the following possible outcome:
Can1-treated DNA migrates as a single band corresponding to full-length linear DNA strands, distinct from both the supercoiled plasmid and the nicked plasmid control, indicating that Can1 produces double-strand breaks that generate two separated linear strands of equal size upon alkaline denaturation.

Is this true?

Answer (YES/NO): NO